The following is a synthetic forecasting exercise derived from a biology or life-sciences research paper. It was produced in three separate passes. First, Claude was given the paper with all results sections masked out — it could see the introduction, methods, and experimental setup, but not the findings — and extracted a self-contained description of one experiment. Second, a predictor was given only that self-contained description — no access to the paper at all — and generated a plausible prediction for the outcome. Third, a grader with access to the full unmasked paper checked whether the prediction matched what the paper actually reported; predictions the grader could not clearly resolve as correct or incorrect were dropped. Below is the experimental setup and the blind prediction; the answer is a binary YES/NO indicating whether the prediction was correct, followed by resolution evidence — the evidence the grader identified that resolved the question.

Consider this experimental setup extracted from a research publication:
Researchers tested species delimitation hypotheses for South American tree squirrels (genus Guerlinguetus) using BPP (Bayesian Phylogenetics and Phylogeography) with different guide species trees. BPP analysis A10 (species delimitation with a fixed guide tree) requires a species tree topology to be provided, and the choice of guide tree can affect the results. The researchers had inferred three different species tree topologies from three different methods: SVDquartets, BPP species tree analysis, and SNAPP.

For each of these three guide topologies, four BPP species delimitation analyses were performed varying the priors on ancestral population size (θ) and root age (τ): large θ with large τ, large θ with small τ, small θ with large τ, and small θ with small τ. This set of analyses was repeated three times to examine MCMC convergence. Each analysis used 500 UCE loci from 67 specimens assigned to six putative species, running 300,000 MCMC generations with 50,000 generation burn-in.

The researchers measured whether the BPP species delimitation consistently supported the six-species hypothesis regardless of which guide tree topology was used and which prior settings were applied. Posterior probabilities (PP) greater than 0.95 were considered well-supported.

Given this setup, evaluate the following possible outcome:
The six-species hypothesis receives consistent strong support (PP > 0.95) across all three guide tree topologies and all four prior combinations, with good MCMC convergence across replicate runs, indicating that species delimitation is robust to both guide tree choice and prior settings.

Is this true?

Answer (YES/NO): YES